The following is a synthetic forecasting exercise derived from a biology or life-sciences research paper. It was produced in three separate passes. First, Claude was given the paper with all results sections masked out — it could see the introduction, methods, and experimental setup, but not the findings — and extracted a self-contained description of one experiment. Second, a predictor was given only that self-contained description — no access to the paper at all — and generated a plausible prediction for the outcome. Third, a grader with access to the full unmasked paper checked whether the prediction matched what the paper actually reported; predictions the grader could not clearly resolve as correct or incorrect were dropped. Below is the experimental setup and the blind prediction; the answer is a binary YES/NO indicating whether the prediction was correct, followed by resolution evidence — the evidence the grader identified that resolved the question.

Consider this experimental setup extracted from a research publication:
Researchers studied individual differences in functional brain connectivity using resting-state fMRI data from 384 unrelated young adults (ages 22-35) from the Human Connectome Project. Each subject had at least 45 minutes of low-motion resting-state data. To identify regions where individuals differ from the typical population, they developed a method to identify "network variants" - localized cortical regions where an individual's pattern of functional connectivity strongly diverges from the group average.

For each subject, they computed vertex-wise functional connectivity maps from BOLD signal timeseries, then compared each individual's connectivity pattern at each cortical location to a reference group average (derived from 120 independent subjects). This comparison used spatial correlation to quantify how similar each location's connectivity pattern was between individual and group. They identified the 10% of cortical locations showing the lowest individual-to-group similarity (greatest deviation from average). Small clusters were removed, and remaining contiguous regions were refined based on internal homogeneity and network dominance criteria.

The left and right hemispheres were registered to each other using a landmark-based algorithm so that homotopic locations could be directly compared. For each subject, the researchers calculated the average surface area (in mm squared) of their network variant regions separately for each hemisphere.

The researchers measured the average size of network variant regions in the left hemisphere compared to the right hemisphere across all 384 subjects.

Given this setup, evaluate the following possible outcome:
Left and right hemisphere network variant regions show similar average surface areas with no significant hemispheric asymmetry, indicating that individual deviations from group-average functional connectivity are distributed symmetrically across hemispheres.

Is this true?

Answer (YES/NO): NO